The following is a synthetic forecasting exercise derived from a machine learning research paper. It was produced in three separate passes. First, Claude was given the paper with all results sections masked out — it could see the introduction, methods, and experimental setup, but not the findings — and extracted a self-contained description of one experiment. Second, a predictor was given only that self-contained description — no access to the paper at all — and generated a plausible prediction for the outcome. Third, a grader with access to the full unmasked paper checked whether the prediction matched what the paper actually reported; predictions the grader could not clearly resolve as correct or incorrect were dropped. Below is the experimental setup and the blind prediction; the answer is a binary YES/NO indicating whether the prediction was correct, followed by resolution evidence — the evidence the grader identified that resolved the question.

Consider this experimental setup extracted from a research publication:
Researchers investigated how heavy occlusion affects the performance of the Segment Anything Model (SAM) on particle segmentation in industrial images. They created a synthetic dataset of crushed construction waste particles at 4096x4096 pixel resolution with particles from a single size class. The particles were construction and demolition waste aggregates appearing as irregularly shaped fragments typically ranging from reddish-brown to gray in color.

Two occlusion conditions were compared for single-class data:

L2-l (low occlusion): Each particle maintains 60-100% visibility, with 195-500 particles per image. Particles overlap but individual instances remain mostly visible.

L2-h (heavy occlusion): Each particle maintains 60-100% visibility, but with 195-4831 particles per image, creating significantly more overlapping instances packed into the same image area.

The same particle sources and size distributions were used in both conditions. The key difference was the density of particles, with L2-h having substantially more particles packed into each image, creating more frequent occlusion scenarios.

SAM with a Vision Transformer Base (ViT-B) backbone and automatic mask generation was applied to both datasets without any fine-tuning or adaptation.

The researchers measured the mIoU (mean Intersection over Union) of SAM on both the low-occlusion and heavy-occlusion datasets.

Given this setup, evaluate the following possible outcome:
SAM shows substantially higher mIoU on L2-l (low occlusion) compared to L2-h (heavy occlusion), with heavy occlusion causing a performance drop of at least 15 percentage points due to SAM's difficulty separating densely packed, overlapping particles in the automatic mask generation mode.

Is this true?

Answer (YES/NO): YES